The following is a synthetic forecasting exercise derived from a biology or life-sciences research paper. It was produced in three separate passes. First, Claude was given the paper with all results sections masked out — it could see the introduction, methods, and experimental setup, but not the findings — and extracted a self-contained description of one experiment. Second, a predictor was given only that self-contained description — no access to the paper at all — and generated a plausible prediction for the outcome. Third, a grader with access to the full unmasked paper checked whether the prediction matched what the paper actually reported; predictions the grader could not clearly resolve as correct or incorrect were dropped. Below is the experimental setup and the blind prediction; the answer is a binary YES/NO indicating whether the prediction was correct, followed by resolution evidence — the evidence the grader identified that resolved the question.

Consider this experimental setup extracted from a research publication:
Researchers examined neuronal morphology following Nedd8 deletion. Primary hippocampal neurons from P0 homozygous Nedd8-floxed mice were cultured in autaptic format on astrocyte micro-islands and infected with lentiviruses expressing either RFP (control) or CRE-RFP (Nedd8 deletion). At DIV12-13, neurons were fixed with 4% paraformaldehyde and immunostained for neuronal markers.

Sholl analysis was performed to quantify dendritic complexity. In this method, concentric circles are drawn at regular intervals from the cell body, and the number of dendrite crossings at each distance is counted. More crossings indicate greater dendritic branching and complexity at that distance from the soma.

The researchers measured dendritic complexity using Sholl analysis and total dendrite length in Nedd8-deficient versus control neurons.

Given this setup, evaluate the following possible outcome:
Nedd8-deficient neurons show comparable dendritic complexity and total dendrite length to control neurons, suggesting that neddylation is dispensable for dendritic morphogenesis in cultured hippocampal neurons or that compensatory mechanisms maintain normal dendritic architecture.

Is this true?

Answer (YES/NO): NO